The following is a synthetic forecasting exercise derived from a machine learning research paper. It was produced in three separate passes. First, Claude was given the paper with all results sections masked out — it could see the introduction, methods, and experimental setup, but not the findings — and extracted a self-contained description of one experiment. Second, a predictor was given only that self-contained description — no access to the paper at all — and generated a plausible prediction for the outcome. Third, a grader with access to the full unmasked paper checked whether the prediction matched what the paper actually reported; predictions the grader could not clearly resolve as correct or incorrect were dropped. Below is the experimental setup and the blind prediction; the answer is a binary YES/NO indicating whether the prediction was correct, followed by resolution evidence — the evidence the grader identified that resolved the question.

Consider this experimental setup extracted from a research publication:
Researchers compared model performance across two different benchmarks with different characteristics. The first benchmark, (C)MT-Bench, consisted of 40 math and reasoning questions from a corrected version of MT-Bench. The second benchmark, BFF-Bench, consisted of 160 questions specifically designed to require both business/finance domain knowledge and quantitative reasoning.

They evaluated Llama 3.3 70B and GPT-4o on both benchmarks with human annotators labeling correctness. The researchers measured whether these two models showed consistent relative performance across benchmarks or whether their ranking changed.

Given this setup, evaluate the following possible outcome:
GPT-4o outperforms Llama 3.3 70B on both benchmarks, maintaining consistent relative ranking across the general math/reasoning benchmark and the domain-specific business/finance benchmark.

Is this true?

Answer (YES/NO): NO